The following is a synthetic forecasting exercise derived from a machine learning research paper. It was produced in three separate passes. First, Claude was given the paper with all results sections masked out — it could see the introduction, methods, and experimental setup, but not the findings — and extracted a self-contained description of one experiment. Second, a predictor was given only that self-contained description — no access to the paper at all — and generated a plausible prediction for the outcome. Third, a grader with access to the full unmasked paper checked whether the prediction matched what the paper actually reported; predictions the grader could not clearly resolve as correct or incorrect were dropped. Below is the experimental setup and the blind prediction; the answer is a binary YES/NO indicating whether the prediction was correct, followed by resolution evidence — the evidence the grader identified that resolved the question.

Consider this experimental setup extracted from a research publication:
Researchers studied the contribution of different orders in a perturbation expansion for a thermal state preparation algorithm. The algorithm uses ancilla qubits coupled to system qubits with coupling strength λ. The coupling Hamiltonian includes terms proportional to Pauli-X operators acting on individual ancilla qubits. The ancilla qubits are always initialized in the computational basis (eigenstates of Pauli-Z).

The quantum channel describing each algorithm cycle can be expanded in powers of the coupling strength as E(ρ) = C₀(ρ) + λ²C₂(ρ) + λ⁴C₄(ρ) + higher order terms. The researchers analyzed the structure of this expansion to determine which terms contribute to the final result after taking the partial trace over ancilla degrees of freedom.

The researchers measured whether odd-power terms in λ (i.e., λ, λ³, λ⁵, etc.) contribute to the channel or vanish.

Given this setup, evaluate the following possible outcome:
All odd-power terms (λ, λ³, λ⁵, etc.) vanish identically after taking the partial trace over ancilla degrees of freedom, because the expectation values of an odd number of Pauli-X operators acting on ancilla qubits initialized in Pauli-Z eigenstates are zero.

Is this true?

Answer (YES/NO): YES